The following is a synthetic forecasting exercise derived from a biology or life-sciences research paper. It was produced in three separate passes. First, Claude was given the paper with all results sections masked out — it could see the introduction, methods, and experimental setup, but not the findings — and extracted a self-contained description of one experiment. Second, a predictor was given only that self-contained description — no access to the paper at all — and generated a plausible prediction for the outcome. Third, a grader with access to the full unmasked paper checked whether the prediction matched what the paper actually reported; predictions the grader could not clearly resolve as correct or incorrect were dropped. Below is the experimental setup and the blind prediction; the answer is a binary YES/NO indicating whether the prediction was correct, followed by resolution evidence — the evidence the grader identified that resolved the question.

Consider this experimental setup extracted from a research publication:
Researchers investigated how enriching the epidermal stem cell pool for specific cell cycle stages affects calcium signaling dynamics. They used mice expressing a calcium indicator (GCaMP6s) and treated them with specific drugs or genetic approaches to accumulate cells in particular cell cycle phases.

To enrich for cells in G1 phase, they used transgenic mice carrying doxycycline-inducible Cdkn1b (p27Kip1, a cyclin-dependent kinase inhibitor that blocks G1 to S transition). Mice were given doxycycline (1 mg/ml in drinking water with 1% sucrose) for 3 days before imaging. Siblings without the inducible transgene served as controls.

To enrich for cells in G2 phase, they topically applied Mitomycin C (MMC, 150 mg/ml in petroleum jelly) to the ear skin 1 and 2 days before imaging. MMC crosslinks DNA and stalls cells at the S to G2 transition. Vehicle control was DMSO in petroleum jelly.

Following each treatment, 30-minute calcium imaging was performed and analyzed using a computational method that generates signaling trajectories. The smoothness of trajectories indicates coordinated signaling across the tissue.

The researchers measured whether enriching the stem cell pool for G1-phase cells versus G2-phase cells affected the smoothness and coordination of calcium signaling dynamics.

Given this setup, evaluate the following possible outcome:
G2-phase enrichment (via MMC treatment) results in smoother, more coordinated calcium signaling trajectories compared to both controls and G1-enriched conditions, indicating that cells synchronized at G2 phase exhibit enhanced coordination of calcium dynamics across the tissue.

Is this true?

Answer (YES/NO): NO